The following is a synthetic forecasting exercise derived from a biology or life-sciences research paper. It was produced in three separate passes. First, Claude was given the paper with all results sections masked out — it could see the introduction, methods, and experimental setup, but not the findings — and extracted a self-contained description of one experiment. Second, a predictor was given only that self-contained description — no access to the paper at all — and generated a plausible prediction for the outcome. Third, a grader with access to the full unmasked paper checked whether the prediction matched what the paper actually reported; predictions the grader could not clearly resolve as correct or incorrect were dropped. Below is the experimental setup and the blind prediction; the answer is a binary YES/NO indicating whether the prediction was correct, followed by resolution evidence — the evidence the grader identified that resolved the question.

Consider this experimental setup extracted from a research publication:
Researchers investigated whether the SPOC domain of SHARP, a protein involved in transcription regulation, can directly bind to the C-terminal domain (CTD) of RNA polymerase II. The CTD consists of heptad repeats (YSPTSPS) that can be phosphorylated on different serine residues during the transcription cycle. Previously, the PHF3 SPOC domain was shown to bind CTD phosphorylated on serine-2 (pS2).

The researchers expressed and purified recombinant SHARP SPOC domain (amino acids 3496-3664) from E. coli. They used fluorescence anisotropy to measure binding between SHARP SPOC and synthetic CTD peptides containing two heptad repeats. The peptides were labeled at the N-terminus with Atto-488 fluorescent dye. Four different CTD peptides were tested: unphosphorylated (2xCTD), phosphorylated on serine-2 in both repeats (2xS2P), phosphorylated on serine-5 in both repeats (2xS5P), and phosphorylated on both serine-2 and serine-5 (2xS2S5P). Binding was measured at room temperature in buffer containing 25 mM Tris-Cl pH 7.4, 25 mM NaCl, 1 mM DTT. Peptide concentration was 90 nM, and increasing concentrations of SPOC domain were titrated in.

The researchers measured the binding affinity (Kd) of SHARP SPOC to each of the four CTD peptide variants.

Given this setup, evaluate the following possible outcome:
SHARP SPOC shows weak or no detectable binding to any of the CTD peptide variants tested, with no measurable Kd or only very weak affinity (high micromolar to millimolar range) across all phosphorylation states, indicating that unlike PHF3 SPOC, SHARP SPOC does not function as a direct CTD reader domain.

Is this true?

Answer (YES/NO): NO